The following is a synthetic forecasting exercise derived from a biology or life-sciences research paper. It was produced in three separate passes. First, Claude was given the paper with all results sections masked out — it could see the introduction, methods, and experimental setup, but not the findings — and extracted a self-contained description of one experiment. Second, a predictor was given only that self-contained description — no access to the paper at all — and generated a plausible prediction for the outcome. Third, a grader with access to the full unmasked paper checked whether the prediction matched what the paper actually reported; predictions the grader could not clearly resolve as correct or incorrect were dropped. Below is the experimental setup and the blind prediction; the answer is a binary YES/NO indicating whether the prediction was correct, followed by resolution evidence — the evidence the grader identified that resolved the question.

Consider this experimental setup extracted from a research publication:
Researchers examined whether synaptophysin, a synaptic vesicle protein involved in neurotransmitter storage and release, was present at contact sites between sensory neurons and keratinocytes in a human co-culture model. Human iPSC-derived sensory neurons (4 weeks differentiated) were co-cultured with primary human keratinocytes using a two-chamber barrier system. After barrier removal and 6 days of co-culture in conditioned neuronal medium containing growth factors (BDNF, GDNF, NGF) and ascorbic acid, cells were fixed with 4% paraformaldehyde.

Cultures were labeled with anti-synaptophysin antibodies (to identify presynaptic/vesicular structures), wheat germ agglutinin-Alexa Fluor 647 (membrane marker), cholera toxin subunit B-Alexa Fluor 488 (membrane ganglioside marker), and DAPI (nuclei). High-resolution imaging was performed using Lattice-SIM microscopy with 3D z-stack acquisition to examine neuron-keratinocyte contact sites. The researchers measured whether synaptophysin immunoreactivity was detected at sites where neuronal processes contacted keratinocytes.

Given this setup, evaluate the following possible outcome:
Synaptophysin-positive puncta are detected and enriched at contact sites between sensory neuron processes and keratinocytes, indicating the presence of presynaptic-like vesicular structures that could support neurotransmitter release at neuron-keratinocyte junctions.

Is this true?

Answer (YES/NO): NO